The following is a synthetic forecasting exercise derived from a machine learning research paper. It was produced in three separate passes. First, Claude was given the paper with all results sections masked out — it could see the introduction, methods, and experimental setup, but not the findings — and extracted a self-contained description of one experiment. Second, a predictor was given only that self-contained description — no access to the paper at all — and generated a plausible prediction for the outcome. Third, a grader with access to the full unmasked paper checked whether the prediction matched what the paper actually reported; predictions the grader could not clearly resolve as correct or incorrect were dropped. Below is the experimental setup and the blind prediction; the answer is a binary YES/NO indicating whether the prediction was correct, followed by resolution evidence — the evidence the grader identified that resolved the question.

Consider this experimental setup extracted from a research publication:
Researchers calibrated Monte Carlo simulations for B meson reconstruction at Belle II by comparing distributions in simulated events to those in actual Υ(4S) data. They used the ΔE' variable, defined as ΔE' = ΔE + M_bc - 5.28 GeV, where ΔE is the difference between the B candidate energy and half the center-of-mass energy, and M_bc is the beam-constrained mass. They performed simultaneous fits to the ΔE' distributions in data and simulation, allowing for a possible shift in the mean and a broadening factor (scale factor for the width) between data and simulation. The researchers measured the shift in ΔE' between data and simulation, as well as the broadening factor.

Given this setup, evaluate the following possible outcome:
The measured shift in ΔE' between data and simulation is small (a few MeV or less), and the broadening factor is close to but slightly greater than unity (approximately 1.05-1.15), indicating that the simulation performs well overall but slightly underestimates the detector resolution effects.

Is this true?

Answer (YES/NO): YES